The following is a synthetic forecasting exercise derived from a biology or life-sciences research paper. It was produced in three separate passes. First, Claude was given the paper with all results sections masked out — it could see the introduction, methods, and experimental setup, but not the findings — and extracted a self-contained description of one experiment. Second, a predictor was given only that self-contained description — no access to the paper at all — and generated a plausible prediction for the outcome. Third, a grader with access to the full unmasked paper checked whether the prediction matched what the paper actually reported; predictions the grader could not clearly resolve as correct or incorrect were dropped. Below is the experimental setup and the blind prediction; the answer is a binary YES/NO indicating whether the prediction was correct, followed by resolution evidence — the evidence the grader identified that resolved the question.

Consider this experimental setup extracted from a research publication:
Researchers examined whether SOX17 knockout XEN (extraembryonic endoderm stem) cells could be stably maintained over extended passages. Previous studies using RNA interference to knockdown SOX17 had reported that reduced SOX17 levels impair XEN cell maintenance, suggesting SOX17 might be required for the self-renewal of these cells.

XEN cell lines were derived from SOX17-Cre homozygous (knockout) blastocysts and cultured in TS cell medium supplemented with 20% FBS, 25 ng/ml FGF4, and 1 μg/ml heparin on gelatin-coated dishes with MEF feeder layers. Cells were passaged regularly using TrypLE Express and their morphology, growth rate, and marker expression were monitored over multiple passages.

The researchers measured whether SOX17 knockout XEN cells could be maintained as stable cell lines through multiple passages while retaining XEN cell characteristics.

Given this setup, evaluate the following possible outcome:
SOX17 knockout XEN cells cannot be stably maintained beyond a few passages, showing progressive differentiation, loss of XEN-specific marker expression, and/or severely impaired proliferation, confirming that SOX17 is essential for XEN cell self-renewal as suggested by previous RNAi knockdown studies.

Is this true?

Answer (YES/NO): NO